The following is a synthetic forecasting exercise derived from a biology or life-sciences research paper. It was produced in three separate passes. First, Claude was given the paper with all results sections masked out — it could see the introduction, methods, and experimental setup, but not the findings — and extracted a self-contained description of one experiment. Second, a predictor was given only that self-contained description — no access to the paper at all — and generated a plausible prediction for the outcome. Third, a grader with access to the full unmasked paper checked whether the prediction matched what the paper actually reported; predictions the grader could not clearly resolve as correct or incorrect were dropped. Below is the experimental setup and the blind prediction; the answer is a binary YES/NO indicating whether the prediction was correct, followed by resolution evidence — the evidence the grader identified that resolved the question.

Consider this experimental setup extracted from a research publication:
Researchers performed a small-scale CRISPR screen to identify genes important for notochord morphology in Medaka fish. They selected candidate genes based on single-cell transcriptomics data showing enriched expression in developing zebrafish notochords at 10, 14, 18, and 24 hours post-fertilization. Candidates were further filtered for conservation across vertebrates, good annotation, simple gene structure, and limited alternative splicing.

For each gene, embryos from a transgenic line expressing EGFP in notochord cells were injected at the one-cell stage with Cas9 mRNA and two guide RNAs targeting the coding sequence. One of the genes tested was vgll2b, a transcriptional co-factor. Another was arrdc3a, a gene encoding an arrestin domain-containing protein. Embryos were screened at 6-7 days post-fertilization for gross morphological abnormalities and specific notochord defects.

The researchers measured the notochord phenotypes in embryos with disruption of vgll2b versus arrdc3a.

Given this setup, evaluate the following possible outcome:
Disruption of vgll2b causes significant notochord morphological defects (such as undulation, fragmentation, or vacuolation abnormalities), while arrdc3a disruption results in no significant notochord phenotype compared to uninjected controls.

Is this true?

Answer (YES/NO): NO